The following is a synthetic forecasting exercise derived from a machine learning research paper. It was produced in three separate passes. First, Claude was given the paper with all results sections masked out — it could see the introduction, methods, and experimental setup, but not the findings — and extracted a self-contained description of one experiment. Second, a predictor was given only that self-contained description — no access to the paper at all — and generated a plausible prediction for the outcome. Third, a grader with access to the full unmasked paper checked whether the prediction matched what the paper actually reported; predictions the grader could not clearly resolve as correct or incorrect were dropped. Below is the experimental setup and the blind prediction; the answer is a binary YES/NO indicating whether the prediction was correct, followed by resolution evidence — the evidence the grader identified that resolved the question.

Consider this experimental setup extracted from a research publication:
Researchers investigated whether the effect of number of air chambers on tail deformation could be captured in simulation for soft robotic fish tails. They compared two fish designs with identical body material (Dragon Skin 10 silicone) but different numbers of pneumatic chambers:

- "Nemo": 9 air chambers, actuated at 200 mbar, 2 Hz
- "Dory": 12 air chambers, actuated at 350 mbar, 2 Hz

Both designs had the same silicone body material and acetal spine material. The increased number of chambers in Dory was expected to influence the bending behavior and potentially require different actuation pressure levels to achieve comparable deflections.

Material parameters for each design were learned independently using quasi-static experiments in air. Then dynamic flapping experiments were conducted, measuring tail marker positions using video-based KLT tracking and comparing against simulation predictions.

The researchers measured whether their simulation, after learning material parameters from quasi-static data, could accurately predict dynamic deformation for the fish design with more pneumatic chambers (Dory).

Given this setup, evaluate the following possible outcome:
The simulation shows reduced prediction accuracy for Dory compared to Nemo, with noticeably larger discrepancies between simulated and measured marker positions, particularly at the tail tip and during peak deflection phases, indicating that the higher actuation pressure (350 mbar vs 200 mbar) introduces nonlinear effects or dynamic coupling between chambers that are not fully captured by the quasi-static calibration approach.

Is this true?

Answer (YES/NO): NO